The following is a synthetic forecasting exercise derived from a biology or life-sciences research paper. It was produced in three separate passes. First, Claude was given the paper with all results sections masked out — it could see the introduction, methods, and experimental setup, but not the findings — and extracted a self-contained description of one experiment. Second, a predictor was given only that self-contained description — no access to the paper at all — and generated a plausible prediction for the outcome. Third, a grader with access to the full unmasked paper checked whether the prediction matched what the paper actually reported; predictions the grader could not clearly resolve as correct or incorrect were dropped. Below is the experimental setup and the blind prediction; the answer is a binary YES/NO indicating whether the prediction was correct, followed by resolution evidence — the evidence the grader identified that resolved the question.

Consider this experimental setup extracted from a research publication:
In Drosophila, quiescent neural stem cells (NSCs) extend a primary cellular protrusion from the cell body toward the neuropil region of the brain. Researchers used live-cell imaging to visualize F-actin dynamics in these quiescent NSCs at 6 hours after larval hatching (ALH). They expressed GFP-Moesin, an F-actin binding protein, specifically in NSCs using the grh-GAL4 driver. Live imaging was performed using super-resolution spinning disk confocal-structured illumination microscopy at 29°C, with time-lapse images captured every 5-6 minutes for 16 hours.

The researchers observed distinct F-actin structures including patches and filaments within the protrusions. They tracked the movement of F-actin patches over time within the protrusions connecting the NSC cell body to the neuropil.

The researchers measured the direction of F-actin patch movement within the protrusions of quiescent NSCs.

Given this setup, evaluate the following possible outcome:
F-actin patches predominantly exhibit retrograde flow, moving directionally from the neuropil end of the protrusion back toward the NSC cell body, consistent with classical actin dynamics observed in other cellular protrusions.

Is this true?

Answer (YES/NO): YES